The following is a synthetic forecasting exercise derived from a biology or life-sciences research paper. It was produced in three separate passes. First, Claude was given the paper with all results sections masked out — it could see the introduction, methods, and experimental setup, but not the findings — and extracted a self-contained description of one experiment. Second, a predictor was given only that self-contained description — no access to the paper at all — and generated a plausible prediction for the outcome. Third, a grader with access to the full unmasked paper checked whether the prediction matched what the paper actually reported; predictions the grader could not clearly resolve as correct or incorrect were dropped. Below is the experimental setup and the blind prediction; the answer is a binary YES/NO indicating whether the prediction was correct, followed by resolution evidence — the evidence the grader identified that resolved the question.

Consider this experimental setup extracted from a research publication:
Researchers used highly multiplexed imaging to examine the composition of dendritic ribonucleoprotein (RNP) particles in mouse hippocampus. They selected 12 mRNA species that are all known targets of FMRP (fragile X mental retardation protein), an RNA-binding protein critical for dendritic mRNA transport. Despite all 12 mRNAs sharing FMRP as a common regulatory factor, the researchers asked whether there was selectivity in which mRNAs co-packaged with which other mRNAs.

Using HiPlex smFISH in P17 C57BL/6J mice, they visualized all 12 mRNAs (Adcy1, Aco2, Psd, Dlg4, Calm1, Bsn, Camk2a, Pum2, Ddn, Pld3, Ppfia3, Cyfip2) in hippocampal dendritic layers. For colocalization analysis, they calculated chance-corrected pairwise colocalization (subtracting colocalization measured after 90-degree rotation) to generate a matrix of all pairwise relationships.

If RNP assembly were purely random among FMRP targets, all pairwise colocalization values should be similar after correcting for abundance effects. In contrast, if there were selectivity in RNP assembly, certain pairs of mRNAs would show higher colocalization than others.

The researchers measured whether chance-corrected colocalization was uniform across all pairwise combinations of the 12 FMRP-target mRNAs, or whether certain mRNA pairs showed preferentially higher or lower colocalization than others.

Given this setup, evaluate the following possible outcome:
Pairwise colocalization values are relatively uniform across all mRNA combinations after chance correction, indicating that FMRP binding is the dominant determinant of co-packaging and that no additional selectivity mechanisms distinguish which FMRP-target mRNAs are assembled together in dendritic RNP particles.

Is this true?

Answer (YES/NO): NO